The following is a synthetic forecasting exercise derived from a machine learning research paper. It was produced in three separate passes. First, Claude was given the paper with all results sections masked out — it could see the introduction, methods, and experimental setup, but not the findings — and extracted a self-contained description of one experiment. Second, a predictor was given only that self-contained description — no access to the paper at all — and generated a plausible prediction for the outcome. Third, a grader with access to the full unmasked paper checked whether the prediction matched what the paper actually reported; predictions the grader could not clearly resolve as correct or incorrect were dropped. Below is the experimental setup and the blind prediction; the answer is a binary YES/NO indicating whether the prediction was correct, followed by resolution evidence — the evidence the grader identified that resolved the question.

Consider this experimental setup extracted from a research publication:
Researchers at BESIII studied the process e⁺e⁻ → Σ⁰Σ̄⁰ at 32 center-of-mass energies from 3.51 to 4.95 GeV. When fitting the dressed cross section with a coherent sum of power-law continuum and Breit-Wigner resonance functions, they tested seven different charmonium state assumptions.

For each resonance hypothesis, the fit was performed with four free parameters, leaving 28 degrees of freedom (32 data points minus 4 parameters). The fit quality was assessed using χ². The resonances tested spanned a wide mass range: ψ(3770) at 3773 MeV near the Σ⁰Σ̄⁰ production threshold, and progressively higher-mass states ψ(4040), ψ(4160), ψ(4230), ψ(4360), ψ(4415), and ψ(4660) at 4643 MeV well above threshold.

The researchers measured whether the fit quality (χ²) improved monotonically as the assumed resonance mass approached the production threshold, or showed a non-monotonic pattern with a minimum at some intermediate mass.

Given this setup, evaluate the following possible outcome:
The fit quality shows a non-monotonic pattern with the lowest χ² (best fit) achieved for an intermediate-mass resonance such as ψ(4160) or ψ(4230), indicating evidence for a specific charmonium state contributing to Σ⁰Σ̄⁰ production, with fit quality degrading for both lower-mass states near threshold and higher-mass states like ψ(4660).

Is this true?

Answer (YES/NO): NO